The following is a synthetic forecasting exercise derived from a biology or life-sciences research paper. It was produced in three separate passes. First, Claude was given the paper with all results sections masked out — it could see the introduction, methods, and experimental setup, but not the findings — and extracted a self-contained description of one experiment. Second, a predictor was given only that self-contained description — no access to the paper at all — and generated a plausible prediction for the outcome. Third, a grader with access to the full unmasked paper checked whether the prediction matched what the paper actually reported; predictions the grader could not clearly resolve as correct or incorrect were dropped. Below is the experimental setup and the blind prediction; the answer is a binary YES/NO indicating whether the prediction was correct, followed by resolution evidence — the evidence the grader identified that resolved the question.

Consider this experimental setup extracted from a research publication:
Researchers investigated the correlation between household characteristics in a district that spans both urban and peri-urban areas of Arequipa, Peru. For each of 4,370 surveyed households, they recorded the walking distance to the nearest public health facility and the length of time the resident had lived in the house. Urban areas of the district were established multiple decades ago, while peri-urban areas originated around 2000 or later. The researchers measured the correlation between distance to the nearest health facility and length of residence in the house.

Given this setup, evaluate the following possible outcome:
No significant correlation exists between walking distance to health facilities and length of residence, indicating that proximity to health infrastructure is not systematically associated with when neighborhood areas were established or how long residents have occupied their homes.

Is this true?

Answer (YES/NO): NO